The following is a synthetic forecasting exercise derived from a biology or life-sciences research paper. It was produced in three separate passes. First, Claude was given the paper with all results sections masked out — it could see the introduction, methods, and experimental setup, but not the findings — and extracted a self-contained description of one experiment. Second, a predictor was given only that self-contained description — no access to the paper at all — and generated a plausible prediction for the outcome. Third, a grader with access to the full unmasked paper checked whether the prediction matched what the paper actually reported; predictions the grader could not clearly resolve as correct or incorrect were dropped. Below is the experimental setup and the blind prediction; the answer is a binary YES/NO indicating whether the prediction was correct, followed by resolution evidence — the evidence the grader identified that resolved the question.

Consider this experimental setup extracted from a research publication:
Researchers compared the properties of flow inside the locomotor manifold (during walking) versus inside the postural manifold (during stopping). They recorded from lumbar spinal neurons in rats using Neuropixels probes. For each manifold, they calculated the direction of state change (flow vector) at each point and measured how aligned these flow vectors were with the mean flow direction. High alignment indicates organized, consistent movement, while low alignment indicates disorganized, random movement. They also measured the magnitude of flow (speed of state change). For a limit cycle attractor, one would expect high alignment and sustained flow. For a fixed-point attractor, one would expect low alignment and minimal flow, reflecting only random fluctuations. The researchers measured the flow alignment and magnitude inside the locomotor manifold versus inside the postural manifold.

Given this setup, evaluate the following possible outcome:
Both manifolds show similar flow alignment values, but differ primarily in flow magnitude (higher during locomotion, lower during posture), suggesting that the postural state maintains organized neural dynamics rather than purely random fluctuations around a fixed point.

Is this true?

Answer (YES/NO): NO